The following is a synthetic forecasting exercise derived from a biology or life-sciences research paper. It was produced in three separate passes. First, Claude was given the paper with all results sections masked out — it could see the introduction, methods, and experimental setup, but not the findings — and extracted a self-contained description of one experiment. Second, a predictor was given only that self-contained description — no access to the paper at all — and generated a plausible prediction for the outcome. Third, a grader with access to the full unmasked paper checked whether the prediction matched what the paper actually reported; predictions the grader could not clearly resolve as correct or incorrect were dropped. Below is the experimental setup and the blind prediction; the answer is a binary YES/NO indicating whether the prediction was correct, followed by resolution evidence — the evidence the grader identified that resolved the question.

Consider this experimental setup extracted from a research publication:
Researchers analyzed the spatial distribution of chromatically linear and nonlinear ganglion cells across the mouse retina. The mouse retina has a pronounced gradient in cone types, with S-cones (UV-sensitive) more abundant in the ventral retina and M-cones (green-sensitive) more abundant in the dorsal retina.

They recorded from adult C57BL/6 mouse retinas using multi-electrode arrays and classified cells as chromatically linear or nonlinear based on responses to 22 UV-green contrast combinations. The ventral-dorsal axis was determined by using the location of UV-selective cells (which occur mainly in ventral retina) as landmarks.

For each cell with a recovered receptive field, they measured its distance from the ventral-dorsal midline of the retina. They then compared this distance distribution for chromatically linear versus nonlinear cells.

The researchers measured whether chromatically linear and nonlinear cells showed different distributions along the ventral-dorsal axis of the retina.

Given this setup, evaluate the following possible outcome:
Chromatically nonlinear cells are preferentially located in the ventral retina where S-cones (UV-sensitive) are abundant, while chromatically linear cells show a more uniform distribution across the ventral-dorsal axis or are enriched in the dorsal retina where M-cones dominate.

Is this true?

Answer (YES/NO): YES